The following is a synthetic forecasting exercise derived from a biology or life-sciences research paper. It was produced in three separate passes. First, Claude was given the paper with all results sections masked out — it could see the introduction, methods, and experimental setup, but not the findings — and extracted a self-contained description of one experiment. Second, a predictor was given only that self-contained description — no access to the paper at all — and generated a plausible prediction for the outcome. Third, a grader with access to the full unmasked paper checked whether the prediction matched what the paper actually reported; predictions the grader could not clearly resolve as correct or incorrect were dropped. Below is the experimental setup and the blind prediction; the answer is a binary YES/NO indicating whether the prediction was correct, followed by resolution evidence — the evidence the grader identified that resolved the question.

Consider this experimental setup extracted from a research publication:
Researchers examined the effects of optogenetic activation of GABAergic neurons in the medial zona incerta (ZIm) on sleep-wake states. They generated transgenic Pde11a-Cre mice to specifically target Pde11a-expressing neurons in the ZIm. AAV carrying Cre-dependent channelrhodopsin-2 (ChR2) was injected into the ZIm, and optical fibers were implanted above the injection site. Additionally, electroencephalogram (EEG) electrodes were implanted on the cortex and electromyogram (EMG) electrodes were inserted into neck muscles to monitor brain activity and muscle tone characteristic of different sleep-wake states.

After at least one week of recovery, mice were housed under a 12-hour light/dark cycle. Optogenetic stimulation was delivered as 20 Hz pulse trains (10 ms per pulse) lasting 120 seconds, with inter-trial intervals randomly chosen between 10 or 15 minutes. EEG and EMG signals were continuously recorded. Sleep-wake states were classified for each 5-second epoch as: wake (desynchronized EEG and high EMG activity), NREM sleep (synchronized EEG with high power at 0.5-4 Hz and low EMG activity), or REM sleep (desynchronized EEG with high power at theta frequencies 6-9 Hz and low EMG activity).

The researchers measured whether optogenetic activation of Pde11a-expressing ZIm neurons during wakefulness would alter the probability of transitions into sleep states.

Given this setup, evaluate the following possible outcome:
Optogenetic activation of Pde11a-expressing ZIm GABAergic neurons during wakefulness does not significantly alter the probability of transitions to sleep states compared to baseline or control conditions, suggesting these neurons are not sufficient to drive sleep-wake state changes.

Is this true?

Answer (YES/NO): NO